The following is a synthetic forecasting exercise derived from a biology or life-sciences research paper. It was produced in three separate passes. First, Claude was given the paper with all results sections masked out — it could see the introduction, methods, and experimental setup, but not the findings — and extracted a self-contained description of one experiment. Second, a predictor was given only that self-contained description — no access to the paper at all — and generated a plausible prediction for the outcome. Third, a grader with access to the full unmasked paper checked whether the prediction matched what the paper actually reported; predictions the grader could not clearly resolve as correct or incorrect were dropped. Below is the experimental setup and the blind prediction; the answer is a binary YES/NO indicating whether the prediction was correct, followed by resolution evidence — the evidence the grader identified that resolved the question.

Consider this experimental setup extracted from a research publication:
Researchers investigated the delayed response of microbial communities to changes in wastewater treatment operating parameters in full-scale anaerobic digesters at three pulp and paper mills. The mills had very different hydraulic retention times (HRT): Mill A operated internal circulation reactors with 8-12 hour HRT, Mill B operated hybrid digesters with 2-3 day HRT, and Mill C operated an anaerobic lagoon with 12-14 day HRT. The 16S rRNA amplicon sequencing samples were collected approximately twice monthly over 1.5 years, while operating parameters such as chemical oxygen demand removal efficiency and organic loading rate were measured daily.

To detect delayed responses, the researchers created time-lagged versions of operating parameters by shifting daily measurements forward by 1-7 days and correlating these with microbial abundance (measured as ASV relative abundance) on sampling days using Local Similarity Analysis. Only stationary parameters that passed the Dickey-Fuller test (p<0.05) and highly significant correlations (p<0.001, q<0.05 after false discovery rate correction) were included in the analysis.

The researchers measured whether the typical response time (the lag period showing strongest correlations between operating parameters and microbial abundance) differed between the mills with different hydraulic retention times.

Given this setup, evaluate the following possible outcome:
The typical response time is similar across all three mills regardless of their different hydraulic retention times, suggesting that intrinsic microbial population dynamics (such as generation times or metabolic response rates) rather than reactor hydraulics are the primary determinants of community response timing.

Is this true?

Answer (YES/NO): NO